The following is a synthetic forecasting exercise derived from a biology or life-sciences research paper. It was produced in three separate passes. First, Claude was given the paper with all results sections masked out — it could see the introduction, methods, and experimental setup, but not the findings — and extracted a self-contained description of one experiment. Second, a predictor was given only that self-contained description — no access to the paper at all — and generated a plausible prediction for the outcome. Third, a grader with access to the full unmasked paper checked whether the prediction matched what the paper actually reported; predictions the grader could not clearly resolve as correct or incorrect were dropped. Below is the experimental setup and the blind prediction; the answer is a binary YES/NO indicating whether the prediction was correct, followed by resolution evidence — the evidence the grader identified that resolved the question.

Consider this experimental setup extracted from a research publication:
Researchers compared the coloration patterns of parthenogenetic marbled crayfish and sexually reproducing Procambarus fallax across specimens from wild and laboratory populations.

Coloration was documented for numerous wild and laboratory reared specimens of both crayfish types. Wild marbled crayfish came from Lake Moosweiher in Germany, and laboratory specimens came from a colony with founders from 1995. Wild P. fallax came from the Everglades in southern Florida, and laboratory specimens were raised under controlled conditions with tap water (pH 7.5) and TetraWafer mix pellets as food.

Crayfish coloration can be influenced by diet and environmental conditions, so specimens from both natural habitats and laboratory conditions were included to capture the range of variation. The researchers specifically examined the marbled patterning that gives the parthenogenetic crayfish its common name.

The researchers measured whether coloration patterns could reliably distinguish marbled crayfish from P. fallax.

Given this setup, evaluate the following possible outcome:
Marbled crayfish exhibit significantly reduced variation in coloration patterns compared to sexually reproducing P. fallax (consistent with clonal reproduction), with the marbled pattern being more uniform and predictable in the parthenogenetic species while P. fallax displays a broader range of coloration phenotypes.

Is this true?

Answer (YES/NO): NO